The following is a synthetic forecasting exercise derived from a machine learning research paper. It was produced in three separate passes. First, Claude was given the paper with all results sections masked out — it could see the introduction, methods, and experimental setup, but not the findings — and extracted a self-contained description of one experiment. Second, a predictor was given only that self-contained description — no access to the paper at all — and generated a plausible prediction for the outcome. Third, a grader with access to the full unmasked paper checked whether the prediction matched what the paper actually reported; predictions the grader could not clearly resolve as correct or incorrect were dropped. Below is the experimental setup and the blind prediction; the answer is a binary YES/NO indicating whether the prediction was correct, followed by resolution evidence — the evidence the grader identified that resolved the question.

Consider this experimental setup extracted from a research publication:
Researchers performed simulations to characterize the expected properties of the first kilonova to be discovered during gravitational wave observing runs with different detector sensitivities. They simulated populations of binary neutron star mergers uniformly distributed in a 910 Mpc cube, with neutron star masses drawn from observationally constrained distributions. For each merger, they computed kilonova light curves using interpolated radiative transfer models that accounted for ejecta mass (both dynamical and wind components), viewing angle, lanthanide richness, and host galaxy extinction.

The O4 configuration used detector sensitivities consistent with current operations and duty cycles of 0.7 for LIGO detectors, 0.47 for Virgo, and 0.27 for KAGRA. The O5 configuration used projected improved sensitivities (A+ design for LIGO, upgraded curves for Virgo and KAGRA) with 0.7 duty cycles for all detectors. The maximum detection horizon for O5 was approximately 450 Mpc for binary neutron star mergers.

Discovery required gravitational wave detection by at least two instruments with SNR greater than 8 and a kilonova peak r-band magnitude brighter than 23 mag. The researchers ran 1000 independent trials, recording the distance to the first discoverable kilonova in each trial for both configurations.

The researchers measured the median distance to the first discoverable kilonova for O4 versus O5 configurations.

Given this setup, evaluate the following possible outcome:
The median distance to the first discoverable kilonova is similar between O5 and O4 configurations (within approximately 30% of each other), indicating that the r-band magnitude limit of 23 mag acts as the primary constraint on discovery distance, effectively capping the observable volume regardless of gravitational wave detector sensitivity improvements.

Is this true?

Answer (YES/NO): NO